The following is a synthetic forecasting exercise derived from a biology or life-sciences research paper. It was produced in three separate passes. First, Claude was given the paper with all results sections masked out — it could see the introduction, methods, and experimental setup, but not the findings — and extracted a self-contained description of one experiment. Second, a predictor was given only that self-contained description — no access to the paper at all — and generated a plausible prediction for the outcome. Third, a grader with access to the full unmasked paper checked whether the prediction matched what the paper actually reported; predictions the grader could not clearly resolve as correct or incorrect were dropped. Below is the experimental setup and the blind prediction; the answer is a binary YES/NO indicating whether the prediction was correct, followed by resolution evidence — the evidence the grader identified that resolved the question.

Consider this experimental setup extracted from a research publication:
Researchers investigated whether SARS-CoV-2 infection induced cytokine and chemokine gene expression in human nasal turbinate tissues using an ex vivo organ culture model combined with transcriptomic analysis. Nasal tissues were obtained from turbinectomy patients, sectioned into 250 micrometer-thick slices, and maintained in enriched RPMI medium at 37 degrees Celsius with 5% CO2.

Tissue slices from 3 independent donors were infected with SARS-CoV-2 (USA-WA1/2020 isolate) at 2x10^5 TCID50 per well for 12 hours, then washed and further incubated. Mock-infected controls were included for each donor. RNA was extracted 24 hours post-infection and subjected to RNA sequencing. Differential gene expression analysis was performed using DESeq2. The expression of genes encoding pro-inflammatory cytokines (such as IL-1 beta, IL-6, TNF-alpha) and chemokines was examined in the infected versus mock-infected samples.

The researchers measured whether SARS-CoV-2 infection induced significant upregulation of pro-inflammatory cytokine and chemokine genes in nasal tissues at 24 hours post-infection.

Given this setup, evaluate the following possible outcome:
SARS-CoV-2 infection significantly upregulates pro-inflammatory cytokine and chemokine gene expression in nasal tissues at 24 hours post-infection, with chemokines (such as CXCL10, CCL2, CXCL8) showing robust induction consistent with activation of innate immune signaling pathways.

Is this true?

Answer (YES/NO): YES